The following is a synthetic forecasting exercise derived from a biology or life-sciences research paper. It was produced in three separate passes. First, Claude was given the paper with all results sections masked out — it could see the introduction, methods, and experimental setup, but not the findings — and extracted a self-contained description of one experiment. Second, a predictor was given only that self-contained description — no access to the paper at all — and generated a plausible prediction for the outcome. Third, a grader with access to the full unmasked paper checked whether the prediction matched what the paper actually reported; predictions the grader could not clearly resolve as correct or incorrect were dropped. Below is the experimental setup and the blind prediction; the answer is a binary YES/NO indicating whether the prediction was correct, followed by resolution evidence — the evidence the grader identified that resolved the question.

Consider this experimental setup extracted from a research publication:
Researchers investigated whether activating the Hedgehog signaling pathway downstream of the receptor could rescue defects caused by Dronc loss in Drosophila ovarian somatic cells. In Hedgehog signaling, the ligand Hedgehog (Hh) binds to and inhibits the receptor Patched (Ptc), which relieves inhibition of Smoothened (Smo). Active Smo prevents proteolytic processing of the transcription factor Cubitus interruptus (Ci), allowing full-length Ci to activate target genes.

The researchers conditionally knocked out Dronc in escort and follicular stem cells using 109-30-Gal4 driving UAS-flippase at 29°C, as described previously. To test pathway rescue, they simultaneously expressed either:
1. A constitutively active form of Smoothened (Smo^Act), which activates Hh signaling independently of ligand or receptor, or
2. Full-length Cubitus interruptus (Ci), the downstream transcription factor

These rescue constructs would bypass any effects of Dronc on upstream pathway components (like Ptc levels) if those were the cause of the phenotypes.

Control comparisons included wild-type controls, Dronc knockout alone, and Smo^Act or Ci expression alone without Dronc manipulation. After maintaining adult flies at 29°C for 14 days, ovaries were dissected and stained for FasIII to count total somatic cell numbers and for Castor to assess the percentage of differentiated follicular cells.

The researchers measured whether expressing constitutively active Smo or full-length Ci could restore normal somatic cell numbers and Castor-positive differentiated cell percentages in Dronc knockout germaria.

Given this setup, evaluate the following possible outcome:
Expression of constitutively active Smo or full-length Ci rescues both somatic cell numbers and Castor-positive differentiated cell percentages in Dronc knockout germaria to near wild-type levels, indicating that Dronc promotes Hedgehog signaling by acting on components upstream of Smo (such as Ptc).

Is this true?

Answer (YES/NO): YES